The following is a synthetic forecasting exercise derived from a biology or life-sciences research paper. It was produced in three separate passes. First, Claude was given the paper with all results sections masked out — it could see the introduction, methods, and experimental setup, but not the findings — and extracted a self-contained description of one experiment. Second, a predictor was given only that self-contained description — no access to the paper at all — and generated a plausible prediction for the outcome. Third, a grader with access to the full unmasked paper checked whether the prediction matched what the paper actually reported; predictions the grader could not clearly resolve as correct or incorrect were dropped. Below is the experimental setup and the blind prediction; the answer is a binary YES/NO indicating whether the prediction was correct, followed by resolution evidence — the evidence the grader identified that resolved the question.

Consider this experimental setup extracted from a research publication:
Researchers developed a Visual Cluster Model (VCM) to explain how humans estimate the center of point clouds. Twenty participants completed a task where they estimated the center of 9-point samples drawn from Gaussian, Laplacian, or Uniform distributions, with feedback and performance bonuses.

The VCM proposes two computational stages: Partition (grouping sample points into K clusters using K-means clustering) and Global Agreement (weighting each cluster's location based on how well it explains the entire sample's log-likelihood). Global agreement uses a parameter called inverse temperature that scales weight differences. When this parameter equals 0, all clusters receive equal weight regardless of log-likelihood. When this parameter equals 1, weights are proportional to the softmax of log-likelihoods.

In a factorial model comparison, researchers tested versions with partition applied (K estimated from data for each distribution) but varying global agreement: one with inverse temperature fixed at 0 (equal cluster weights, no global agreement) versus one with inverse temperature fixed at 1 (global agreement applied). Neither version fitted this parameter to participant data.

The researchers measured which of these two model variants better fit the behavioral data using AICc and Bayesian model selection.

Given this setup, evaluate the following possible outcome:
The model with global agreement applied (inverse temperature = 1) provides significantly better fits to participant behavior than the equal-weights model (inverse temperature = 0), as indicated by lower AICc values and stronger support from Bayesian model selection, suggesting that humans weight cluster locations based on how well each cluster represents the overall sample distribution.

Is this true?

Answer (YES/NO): YES